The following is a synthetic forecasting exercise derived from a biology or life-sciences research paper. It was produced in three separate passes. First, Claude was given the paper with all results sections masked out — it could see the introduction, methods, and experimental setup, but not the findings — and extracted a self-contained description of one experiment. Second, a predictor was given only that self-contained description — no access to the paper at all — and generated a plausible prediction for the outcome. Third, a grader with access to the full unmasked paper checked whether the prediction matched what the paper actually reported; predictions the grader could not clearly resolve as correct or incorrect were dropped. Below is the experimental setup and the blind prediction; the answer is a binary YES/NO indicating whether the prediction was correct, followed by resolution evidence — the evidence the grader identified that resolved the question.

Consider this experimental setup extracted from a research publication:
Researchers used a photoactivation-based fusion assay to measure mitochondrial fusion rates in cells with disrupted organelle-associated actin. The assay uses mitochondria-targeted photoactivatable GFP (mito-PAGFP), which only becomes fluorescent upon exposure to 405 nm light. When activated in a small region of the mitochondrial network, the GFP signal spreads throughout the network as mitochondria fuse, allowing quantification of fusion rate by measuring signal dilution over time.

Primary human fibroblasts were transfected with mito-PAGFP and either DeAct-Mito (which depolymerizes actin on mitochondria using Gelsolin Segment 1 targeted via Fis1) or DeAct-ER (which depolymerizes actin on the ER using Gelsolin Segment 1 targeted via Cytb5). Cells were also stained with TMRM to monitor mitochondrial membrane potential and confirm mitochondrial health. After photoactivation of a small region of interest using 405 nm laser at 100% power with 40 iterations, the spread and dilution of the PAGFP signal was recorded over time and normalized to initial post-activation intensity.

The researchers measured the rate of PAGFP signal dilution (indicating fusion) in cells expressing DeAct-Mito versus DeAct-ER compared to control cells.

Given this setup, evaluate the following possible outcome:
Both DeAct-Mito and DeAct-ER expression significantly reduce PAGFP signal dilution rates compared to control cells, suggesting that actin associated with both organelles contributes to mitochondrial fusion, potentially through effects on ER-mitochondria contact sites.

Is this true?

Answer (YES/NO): YES